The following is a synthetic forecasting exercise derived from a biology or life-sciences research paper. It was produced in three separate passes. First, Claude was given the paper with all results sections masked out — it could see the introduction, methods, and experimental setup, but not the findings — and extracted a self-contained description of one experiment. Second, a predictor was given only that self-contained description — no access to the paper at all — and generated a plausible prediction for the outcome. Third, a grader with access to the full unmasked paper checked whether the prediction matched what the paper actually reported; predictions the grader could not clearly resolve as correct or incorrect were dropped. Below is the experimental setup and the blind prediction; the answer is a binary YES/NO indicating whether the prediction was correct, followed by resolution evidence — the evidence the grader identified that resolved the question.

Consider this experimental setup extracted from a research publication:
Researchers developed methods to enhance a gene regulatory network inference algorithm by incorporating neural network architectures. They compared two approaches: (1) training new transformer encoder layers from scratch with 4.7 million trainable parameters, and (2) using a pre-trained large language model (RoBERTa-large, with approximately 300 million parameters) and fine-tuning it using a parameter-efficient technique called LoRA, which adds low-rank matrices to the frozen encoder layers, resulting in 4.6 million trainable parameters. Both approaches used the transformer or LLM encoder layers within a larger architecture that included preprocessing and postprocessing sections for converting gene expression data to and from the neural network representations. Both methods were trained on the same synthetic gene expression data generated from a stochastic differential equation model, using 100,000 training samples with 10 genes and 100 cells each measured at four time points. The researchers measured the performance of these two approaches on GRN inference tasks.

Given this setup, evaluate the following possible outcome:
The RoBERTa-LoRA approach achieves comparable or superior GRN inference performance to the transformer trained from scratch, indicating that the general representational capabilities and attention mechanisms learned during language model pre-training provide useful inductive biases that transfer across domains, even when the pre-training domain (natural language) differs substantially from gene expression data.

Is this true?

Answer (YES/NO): NO